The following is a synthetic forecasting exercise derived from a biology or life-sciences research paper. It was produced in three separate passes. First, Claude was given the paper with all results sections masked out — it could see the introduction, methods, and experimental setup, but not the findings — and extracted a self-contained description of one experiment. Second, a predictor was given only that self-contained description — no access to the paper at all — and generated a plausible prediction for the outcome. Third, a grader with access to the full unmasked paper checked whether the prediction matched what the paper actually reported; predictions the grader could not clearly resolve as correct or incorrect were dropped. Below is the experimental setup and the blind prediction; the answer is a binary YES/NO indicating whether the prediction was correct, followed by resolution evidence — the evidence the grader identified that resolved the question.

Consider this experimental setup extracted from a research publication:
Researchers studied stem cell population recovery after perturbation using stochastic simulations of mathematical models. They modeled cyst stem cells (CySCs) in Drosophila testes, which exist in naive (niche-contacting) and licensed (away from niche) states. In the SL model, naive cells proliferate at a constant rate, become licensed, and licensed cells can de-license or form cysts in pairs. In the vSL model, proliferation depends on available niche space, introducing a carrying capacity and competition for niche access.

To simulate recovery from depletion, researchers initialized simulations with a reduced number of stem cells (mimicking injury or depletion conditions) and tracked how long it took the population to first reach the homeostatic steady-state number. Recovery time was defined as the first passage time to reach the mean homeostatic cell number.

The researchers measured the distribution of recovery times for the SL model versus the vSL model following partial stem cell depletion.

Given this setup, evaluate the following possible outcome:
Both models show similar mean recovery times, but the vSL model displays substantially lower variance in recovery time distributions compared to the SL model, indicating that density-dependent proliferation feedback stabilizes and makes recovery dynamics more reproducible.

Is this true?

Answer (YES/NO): NO